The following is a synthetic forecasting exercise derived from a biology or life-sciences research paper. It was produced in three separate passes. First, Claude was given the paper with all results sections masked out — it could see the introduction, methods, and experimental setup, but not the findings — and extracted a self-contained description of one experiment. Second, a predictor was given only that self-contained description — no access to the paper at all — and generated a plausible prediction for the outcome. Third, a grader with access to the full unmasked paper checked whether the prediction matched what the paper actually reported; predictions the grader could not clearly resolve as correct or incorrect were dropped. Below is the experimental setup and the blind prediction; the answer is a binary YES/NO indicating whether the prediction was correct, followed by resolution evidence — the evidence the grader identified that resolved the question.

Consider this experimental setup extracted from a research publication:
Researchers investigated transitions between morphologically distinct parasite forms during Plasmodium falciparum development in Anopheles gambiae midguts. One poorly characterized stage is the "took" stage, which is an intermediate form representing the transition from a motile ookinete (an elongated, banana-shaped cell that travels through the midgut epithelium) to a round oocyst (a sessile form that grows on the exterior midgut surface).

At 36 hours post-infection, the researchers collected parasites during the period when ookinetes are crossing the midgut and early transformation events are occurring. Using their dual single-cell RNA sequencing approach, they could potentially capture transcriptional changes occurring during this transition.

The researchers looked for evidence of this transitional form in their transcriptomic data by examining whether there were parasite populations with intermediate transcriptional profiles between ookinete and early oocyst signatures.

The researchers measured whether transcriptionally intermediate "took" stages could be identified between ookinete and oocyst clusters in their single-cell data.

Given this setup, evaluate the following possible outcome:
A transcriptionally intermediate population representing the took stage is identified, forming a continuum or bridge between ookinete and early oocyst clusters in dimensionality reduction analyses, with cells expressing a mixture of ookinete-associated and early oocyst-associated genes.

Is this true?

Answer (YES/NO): YES